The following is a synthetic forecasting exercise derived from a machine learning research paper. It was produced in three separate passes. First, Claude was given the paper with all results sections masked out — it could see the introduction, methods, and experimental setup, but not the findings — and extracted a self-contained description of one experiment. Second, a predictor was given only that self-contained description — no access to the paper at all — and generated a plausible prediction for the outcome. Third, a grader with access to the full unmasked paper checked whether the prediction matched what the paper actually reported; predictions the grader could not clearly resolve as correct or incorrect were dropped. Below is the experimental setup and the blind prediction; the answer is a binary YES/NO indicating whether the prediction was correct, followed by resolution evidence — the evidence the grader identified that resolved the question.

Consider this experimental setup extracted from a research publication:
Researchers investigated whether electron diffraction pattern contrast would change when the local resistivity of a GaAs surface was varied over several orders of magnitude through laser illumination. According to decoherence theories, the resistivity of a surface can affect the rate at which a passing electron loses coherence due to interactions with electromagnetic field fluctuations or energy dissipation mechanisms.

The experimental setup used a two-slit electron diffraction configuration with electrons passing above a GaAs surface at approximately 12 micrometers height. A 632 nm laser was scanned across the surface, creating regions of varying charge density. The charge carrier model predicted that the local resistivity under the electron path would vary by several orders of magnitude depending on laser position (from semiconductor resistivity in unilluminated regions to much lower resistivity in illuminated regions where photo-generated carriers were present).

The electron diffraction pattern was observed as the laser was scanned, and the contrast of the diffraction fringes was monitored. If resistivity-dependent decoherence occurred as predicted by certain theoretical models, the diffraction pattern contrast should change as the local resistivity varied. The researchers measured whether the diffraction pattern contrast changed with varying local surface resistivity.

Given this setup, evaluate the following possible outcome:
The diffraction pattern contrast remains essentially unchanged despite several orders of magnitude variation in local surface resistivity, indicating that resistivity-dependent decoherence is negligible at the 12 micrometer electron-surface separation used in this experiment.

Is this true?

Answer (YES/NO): YES